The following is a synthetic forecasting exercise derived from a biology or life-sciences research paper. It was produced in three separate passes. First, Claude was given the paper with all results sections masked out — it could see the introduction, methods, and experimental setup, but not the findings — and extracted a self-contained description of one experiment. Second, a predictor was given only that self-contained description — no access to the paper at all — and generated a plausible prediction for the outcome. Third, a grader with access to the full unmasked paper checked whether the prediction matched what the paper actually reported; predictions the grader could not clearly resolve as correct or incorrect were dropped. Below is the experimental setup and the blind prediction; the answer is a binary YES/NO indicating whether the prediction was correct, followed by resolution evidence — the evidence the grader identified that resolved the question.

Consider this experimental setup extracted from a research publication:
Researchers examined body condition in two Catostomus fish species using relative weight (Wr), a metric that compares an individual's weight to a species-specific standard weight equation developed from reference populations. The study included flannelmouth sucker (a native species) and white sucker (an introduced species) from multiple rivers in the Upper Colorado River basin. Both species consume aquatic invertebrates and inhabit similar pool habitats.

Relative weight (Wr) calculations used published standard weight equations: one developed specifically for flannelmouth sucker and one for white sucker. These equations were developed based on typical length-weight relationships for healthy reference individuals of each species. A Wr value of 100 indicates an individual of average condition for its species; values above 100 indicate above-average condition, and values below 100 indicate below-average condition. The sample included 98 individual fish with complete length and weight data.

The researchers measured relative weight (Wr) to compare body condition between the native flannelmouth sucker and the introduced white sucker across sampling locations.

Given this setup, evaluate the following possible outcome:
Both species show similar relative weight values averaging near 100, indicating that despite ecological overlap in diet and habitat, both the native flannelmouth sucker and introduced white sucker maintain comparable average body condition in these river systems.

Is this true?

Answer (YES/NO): NO